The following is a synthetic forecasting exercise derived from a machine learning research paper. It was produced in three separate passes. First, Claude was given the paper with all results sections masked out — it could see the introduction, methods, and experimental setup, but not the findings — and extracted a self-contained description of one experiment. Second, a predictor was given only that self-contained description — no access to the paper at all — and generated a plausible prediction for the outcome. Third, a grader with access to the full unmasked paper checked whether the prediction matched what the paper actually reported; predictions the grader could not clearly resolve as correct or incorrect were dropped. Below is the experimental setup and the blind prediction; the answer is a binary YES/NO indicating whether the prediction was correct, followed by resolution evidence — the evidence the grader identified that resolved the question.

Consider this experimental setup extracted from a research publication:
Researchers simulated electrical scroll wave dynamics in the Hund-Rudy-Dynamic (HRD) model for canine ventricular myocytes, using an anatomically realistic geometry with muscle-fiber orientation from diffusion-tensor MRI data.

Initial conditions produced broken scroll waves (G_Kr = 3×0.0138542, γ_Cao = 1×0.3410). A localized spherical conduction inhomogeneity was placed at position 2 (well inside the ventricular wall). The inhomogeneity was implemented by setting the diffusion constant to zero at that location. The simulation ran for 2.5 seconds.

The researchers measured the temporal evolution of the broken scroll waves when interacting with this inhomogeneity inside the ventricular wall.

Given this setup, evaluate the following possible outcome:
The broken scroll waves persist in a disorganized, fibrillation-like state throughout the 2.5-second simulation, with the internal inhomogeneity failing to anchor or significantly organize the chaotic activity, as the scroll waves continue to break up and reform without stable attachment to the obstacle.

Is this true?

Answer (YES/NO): NO